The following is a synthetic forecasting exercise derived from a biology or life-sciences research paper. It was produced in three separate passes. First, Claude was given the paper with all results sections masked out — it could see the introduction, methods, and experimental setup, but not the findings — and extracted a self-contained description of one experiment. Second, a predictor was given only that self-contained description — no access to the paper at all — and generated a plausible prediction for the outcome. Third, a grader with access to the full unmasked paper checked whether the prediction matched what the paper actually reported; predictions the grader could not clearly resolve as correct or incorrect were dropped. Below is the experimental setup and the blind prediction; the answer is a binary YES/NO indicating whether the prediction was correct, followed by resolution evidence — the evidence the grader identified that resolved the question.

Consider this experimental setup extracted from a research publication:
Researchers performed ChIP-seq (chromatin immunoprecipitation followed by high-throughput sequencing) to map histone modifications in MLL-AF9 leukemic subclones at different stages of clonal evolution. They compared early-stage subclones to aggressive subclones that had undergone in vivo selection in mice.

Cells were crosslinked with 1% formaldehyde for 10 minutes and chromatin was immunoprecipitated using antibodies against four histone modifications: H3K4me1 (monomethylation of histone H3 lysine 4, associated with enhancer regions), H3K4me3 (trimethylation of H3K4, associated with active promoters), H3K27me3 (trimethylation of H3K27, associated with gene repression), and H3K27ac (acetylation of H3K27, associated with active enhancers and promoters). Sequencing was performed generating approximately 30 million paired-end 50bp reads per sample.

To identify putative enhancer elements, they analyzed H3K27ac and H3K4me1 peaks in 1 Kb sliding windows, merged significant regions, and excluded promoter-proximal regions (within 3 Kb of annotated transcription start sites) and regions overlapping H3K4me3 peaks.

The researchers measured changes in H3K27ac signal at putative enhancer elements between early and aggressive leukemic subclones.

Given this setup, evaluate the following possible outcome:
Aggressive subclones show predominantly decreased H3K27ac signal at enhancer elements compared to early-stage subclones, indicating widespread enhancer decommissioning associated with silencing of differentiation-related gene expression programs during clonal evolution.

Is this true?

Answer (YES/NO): NO